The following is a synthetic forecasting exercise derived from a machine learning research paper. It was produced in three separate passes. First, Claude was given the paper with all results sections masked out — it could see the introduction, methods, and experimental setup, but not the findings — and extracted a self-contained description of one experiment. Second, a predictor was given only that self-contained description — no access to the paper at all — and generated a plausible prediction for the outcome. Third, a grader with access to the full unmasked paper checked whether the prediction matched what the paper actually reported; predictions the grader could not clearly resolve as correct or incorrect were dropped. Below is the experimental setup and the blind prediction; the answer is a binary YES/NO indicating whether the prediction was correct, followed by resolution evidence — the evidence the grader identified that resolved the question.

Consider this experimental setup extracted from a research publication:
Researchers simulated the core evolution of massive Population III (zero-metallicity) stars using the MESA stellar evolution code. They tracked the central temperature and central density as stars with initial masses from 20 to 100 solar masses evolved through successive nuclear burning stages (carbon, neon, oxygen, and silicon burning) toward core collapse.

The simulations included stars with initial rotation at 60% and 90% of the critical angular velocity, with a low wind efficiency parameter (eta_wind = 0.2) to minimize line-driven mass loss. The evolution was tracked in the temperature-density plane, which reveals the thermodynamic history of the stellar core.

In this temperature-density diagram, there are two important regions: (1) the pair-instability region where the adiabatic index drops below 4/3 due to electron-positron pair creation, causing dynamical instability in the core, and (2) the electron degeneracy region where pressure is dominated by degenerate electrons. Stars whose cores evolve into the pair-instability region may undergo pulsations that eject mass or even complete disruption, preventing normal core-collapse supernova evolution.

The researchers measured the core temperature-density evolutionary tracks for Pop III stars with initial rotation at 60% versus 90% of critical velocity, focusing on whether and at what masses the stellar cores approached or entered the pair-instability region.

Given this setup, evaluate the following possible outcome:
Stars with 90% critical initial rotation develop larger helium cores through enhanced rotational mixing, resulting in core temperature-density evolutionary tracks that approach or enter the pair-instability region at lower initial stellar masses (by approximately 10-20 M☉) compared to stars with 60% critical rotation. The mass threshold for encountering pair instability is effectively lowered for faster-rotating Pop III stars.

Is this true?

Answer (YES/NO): NO